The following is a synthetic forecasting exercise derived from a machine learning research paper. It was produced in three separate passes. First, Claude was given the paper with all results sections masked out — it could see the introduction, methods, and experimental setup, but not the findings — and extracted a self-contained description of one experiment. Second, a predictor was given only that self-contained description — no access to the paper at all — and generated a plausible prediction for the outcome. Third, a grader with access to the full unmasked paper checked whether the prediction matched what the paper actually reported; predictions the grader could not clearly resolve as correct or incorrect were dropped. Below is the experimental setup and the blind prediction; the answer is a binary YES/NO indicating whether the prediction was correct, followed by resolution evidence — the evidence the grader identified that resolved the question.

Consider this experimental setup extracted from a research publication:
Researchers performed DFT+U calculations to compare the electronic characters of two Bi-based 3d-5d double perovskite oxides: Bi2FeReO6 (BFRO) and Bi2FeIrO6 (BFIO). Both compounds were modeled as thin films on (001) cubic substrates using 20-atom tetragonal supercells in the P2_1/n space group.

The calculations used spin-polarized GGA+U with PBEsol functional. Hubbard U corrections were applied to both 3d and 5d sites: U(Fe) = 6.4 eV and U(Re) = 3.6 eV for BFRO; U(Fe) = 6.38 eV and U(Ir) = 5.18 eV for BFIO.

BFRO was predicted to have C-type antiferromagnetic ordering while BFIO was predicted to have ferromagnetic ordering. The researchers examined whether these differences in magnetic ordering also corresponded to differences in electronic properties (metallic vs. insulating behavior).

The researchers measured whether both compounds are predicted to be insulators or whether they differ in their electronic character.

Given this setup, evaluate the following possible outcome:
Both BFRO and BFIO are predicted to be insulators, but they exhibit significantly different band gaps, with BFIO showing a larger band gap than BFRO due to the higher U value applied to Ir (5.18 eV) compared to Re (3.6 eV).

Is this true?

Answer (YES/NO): NO